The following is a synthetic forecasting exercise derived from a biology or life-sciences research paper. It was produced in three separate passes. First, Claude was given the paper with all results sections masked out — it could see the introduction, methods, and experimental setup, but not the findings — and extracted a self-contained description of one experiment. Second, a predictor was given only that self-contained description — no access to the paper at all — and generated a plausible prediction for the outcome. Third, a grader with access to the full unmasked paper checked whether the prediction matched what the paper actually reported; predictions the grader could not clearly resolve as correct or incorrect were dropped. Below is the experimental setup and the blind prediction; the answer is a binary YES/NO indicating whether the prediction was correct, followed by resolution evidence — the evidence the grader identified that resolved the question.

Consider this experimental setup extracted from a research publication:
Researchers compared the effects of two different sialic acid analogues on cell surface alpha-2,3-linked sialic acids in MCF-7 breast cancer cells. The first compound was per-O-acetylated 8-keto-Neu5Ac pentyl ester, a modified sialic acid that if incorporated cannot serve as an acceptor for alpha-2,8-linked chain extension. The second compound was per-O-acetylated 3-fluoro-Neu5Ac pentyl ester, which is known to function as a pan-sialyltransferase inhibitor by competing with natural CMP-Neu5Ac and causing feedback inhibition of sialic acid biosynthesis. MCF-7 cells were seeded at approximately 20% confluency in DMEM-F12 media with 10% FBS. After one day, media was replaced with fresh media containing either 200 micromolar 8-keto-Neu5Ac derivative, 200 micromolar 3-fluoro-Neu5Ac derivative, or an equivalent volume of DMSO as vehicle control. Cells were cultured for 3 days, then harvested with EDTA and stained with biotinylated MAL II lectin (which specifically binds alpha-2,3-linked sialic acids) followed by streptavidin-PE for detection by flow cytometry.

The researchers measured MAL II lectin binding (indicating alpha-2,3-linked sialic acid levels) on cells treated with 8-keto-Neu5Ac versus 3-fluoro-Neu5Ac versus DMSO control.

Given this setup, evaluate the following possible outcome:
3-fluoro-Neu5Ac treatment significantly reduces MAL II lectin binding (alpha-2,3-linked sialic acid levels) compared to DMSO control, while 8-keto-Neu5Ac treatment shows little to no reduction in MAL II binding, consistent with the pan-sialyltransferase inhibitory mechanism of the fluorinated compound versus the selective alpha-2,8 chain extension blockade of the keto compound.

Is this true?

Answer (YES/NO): YES